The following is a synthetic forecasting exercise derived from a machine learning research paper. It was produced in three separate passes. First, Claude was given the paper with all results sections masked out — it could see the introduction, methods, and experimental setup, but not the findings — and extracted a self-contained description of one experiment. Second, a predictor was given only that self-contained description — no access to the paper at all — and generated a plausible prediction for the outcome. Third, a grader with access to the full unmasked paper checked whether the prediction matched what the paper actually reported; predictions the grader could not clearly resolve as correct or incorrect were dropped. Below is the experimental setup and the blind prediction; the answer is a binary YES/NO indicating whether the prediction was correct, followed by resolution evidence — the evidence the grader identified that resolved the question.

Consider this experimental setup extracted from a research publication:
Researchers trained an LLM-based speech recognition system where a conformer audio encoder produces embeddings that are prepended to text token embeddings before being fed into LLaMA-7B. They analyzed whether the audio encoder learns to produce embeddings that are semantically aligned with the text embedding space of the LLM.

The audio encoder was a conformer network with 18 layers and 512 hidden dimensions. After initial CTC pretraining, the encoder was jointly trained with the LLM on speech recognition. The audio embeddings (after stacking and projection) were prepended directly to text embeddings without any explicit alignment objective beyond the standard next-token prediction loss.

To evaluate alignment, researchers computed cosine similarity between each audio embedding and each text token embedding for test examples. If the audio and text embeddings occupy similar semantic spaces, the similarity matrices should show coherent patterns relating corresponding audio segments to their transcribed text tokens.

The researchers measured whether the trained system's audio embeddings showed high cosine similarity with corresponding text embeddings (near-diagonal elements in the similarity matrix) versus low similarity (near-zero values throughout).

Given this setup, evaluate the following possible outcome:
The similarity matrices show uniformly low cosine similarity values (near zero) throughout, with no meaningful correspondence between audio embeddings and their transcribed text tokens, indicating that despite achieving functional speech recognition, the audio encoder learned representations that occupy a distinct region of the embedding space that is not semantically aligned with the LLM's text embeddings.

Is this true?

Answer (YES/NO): NO